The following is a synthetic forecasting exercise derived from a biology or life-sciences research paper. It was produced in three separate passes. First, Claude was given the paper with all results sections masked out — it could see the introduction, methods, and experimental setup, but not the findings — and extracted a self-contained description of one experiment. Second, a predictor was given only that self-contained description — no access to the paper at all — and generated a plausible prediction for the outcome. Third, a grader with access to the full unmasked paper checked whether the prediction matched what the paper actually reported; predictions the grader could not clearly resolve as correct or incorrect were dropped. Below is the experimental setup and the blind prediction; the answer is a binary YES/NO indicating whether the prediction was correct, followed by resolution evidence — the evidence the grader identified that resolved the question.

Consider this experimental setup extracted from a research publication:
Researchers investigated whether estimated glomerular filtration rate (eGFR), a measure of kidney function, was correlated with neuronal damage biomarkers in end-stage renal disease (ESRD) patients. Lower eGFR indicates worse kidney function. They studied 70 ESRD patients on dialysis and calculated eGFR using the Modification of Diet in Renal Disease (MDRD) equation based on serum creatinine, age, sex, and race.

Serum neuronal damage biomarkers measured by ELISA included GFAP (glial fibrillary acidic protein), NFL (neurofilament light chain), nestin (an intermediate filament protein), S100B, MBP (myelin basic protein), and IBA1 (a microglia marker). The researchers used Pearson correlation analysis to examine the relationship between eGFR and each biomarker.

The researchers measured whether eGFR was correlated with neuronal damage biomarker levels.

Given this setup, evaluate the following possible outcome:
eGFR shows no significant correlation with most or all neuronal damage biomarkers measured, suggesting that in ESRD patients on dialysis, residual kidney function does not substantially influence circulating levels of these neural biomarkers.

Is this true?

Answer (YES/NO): NO